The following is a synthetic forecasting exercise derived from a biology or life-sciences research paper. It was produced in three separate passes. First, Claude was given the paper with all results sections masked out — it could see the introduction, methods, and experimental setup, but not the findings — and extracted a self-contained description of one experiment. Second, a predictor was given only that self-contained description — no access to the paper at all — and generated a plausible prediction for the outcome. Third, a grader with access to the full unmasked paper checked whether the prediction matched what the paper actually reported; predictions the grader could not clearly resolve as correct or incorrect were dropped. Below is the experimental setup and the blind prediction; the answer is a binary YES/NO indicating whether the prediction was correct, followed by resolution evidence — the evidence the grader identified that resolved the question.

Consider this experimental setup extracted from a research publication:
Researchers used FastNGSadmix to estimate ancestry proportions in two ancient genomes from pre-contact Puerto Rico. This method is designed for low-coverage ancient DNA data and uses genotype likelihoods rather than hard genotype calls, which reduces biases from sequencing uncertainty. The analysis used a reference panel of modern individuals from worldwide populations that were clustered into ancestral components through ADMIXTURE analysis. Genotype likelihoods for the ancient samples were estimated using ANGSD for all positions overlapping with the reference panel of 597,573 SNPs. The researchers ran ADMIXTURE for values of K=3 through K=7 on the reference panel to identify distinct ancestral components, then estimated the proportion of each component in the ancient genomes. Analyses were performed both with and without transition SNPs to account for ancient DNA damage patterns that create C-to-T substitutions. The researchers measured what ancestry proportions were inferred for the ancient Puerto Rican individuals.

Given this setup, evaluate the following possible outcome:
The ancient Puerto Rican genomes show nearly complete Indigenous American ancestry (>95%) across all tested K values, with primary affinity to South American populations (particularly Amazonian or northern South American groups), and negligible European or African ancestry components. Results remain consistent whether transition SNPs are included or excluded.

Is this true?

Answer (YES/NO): NO